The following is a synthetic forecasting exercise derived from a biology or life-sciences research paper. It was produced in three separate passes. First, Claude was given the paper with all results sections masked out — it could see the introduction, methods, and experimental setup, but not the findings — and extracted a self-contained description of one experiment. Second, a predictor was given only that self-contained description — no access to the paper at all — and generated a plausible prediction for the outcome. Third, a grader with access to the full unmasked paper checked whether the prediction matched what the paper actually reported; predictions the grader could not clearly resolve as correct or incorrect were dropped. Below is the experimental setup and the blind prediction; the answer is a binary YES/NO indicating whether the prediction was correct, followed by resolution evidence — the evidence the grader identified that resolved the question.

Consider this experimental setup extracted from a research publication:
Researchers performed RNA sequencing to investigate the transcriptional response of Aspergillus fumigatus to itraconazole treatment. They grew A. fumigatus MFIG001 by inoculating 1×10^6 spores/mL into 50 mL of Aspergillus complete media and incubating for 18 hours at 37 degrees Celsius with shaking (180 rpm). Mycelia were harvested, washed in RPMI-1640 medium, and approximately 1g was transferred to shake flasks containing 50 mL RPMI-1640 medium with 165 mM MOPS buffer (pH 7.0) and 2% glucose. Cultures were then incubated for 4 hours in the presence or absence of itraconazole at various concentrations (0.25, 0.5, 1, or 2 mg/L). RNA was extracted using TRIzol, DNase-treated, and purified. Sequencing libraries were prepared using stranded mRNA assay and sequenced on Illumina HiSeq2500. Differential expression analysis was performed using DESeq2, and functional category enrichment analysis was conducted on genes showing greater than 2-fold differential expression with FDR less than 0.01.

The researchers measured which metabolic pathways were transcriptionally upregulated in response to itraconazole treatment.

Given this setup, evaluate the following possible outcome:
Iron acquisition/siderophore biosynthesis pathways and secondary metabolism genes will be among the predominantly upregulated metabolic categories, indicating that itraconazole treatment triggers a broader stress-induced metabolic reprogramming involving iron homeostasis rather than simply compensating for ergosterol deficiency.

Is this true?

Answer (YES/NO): NO